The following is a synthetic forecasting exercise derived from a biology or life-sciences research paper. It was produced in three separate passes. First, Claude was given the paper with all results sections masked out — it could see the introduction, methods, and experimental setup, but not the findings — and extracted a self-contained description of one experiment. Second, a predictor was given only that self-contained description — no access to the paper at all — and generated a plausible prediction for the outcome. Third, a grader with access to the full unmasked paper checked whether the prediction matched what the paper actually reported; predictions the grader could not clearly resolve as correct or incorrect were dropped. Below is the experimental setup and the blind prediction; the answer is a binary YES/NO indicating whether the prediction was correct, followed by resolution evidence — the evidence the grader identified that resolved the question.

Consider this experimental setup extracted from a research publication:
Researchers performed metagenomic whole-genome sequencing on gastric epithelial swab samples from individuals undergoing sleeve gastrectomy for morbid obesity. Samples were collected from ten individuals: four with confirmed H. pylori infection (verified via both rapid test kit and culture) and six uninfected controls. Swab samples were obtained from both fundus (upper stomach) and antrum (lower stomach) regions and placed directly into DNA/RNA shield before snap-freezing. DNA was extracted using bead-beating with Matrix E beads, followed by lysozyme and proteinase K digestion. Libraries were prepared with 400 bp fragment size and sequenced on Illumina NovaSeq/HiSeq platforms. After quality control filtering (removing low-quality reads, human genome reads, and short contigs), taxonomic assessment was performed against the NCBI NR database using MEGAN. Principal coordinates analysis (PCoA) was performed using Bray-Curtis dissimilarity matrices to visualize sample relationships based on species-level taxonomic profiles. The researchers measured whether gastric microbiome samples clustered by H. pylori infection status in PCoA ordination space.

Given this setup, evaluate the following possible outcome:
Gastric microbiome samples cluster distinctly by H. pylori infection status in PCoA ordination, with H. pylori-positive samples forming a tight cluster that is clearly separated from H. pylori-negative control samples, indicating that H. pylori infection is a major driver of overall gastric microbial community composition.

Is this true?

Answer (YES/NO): YES